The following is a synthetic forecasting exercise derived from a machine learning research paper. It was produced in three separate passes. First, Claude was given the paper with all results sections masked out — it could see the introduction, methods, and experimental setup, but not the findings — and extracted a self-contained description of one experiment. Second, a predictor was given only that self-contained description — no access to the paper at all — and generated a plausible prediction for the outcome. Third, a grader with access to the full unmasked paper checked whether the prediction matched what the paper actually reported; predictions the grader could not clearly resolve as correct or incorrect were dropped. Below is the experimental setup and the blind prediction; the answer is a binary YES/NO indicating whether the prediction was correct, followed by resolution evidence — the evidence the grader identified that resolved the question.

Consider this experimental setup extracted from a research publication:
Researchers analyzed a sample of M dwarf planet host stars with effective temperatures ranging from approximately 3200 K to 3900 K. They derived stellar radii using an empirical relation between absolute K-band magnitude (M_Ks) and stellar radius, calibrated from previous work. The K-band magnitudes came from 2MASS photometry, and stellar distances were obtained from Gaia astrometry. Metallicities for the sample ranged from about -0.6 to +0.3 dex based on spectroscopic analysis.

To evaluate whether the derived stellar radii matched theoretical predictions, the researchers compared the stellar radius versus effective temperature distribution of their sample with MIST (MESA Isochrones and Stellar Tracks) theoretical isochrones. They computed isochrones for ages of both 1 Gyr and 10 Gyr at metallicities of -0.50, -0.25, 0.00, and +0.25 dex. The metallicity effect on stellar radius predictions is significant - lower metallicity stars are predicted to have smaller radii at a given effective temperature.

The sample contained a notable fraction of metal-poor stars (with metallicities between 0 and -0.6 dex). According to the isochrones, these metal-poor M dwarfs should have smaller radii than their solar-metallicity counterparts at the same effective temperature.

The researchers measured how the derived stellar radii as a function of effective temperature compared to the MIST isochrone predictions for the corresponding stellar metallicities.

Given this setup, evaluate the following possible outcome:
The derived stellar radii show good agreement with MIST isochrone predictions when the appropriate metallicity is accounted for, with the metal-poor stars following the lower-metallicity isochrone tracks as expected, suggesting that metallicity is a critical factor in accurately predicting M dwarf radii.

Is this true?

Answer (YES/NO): NO